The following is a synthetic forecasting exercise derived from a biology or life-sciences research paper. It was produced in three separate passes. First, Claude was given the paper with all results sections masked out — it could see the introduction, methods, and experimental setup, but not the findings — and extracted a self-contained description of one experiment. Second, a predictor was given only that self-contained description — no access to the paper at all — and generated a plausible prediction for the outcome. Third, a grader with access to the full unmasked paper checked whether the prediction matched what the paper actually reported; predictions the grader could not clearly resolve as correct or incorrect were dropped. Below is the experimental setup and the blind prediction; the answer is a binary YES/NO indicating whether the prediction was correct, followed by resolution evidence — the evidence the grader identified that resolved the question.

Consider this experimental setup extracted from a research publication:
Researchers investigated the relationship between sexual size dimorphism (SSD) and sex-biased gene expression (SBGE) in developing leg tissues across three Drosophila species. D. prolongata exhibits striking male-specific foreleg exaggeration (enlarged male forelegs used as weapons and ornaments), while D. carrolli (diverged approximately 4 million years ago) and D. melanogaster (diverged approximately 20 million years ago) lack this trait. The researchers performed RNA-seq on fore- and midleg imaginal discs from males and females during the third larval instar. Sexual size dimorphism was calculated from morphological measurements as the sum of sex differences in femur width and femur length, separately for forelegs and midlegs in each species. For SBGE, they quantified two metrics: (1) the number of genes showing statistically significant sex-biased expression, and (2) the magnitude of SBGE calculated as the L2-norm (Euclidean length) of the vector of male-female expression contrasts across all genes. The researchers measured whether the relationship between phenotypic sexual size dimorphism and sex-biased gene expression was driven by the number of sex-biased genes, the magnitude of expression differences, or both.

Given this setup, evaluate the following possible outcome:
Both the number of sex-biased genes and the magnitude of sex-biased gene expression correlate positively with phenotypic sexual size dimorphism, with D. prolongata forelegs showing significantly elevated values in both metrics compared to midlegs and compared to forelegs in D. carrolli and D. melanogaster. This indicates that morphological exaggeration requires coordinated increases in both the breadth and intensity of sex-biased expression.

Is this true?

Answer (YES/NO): NO